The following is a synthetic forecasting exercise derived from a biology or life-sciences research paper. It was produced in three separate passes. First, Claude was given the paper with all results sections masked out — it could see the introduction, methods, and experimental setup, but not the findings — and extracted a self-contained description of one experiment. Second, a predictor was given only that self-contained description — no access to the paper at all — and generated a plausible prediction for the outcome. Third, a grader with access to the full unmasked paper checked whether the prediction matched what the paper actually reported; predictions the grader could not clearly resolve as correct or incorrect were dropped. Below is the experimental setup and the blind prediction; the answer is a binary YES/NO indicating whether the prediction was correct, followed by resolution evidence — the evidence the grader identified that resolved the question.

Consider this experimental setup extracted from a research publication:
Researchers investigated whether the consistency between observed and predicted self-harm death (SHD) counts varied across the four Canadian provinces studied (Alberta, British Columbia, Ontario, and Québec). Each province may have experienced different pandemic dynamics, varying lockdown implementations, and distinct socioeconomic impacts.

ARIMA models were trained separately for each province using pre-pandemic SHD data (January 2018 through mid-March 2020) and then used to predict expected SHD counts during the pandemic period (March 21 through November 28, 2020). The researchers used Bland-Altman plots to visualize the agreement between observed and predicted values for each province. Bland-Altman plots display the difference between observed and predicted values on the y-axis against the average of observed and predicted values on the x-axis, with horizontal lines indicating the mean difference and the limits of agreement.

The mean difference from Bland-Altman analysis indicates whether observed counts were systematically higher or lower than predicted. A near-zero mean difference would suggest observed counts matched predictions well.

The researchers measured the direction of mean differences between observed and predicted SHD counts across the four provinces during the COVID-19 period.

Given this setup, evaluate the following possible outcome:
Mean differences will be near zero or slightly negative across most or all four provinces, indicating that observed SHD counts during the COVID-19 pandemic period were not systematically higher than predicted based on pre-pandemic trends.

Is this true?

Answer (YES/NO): NO